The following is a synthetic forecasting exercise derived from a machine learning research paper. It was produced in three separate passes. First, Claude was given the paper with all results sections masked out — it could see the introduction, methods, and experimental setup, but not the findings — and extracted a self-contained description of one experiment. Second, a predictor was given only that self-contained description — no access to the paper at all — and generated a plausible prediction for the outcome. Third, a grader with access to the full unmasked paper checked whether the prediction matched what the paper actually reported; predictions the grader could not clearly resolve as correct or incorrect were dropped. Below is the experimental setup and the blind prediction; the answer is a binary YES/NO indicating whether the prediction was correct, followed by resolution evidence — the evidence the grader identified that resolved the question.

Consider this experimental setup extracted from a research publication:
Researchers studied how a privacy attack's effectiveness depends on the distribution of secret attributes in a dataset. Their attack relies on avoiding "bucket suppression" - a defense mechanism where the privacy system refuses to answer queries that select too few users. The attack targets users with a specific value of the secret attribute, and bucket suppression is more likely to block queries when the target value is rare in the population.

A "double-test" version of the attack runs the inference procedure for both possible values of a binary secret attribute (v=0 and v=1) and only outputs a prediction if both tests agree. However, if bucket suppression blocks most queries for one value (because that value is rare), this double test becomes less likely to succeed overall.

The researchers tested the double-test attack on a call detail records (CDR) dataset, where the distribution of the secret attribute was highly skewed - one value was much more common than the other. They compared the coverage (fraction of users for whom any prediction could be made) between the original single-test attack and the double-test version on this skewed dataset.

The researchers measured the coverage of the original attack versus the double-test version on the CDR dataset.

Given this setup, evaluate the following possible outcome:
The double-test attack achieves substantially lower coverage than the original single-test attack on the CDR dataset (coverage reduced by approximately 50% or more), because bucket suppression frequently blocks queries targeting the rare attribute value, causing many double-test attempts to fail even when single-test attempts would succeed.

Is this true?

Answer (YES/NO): YES